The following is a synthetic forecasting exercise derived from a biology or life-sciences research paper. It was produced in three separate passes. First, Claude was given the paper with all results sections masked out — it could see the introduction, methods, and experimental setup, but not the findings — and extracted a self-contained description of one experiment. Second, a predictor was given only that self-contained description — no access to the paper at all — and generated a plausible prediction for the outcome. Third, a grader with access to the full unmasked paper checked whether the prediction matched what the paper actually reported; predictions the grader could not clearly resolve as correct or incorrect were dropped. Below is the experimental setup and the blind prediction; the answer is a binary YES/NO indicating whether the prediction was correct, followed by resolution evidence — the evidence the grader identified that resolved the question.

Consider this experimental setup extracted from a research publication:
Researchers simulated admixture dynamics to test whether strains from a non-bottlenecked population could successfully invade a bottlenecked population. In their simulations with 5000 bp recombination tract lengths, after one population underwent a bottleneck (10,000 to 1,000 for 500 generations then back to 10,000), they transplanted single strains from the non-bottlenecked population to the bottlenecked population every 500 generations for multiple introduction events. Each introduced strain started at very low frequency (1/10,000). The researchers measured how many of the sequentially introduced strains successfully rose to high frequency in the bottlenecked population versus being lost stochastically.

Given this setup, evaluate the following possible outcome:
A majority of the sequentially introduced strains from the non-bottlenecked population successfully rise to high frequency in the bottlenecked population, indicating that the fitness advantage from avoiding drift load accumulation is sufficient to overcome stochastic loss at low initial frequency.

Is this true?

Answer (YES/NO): NO